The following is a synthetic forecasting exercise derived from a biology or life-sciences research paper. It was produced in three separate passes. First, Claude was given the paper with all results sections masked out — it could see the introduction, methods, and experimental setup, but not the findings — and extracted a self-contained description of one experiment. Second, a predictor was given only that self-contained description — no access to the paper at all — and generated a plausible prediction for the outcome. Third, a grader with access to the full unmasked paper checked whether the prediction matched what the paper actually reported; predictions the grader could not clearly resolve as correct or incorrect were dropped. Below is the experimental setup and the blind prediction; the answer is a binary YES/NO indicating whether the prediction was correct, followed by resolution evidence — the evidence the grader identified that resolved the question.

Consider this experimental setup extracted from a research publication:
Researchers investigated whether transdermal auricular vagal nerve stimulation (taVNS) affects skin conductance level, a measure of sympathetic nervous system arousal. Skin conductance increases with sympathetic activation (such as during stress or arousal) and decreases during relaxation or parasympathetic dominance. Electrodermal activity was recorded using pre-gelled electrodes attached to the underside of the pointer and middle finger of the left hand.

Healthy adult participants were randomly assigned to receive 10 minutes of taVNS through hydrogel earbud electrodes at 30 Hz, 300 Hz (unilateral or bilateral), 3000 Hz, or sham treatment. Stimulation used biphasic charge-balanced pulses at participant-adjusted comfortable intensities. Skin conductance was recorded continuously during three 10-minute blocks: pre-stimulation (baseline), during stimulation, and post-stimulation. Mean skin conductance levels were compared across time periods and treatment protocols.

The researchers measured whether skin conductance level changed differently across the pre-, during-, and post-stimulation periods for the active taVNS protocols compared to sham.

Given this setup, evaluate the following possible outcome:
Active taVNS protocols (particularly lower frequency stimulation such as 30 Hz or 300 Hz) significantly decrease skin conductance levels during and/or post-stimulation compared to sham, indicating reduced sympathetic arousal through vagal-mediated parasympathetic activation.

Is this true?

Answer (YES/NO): NO